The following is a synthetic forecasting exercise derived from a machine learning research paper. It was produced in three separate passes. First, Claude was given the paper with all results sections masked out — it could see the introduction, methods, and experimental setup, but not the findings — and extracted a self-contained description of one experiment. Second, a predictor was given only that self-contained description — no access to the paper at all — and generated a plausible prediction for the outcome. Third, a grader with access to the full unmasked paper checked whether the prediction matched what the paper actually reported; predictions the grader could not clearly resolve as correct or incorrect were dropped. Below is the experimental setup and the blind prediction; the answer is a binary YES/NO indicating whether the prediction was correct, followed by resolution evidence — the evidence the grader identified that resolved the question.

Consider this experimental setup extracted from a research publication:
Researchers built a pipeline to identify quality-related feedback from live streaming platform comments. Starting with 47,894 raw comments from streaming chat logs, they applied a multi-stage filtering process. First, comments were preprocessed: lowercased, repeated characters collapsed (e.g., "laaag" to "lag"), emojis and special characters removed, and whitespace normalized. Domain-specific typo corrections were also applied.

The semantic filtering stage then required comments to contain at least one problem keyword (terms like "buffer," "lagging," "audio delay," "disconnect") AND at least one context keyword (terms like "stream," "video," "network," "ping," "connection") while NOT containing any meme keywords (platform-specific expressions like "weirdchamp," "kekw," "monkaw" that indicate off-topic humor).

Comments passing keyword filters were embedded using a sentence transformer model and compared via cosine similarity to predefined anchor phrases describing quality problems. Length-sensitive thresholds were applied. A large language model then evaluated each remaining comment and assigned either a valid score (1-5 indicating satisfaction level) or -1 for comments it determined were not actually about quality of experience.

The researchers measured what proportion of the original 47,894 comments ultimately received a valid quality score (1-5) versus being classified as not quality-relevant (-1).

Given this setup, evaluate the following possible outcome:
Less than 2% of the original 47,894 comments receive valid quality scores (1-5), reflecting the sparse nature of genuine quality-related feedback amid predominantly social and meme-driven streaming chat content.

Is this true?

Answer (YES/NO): NO